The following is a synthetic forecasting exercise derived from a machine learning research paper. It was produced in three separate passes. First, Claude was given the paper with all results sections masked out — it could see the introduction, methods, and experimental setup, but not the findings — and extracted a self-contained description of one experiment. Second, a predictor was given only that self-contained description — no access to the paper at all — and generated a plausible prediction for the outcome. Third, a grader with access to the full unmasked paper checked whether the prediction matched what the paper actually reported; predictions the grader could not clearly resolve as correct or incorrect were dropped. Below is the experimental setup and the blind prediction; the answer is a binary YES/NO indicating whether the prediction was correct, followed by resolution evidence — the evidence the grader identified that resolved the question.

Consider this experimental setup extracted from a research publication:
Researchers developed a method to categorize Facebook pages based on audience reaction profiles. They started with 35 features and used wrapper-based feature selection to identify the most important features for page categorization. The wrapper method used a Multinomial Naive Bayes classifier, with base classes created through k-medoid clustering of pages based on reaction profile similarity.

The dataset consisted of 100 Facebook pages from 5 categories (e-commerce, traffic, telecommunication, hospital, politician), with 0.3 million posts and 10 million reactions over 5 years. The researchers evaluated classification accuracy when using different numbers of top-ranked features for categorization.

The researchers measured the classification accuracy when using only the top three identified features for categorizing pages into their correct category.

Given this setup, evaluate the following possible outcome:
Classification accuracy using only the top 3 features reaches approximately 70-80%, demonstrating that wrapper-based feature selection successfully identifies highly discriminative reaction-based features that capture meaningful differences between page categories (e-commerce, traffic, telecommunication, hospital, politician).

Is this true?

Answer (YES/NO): NO